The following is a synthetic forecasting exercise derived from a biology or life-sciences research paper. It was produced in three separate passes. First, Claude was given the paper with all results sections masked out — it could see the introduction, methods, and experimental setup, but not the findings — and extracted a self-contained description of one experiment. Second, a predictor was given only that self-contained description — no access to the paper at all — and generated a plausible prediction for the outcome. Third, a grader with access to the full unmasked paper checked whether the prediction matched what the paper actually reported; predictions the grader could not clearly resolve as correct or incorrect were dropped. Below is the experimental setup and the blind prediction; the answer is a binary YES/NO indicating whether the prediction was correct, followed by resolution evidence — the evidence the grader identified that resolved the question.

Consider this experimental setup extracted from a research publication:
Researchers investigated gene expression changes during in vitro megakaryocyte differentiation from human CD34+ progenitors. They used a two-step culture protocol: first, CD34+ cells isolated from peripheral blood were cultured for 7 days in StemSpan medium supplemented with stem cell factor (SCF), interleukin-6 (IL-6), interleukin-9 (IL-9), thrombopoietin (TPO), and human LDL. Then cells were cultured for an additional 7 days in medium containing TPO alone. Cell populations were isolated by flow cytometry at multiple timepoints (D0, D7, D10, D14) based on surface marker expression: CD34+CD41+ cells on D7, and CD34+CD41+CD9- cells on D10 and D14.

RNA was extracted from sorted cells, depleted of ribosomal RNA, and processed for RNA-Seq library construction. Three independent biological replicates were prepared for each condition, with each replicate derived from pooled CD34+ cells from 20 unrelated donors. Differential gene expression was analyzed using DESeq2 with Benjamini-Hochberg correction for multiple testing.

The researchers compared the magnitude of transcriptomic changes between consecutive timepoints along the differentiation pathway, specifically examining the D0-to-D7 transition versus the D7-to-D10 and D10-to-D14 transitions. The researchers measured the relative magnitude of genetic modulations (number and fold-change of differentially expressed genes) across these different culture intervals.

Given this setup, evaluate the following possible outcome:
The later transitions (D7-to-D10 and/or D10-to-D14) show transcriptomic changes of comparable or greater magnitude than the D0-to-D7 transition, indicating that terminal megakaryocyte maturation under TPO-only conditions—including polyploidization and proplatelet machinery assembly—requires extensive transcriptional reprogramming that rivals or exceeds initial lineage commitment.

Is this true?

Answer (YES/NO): NO